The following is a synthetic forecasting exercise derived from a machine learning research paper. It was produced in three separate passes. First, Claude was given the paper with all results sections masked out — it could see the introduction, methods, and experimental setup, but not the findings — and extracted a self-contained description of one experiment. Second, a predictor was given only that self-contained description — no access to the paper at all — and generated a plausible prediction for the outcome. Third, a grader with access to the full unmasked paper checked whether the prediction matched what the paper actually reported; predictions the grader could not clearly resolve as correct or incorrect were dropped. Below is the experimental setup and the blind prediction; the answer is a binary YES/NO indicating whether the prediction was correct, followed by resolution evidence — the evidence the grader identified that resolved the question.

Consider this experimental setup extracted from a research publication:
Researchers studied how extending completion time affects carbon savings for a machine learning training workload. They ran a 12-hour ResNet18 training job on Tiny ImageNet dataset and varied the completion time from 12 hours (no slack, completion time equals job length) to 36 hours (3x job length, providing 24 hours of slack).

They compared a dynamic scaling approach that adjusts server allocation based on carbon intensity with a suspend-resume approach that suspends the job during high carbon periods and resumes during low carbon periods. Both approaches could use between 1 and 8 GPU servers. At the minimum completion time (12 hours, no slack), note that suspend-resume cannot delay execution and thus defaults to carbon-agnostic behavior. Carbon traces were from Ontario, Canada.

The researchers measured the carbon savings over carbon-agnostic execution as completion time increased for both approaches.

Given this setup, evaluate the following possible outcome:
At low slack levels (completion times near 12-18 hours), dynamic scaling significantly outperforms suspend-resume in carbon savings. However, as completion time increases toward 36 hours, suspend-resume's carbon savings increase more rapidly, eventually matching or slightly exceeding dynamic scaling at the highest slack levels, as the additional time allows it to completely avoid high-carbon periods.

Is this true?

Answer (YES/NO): NO